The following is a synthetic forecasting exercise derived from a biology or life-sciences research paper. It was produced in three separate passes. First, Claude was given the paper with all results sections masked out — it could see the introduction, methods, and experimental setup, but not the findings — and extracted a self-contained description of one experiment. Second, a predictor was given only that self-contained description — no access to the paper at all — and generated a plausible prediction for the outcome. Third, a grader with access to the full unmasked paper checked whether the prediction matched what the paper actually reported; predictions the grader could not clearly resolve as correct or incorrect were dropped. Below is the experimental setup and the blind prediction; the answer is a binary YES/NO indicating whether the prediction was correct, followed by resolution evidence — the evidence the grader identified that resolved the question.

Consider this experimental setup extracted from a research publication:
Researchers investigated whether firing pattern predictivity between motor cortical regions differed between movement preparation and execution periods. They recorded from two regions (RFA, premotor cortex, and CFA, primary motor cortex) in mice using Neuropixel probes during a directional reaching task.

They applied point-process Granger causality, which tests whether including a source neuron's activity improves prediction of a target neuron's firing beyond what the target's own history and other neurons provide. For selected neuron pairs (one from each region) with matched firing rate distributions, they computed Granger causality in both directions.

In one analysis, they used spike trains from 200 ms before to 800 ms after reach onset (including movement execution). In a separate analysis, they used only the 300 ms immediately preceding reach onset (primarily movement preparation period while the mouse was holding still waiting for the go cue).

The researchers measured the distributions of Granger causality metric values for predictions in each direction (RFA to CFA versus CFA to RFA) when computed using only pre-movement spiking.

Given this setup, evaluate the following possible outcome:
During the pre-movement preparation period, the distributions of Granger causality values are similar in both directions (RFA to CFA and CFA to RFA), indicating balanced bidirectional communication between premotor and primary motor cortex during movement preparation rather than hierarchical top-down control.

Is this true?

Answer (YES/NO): NO